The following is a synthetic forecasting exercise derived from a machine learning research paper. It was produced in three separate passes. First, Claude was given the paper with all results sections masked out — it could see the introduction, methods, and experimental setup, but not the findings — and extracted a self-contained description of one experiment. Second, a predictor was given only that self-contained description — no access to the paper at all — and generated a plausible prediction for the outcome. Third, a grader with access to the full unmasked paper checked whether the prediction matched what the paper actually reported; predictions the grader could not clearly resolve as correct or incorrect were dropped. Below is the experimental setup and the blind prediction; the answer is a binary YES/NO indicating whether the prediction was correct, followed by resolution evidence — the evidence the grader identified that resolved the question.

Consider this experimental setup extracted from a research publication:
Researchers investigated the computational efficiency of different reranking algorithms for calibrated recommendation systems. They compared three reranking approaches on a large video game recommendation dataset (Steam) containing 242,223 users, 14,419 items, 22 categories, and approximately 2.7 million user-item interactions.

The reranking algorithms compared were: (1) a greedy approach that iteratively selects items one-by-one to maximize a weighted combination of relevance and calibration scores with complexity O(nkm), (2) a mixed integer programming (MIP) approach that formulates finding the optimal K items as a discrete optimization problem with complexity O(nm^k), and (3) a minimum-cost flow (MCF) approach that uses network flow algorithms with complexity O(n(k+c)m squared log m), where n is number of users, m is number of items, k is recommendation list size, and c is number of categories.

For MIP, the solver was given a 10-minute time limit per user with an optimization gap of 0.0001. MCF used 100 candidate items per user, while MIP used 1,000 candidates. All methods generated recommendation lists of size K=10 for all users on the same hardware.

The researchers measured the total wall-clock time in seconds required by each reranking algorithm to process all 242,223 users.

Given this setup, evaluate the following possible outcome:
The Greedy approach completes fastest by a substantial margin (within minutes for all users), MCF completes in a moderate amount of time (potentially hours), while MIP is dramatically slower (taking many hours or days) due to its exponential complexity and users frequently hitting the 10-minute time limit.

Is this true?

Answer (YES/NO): NO